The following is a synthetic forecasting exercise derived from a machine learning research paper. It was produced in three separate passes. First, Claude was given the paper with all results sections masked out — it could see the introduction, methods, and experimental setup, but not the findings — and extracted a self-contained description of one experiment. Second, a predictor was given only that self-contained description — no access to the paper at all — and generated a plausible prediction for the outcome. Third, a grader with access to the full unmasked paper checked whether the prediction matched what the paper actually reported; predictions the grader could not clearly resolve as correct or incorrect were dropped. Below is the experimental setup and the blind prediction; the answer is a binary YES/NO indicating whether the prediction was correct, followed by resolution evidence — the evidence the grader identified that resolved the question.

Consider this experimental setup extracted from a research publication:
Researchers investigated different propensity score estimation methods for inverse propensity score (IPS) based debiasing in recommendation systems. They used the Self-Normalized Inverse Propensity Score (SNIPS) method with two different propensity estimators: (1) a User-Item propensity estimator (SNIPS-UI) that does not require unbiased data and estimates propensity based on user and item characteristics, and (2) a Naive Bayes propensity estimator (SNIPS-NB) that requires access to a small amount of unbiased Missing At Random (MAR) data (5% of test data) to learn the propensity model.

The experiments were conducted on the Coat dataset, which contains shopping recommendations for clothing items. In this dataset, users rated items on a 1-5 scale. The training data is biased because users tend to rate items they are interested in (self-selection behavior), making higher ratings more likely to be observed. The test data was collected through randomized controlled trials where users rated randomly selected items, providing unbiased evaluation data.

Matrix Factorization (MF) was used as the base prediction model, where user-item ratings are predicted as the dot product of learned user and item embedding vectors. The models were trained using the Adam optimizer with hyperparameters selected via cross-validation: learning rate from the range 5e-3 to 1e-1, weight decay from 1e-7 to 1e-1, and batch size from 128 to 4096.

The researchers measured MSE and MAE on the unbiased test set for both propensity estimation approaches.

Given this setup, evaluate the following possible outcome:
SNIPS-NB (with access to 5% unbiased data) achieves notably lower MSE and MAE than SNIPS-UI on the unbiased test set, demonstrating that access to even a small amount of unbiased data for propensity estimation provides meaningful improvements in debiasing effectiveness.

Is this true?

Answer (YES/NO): YES